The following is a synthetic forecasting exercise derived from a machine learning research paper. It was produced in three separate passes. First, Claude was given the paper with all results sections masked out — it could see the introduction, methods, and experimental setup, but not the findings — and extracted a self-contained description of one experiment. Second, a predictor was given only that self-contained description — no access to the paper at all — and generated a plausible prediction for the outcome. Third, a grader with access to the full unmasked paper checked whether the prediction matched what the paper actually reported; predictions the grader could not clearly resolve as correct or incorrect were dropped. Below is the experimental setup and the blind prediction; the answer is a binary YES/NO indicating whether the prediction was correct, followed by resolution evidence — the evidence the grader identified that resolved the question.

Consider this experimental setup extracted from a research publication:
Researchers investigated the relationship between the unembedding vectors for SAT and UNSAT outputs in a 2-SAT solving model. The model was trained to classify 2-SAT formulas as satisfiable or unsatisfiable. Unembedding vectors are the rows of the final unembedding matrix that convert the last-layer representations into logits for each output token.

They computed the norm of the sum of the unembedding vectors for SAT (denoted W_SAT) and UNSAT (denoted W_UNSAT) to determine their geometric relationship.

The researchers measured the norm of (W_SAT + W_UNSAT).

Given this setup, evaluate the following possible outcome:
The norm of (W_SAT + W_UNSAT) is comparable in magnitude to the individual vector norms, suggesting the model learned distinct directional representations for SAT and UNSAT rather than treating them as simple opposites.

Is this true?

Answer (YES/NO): NO